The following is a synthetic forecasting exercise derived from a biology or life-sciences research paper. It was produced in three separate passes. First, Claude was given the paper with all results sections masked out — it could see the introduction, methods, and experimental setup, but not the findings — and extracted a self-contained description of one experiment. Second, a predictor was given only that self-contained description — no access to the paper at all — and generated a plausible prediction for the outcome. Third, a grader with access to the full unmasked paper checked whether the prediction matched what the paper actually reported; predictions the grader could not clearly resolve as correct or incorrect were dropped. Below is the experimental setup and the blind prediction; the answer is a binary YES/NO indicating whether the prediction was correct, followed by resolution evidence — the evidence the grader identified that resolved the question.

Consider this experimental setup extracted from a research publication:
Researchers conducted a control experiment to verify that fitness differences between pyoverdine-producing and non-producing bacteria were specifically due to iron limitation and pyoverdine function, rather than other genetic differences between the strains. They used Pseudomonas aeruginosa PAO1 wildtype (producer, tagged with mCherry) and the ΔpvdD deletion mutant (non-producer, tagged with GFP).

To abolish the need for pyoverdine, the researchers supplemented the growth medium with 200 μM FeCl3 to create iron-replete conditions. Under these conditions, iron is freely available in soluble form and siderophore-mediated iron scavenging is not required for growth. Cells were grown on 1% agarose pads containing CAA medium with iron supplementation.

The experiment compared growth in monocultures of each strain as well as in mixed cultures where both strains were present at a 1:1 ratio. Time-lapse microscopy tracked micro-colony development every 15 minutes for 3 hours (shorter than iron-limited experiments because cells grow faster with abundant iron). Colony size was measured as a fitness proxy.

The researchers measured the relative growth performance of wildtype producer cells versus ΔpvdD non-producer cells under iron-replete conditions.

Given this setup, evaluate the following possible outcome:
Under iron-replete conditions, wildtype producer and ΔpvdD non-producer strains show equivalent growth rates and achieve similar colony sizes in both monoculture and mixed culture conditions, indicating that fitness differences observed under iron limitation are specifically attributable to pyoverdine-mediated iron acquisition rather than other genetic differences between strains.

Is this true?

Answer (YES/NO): YES